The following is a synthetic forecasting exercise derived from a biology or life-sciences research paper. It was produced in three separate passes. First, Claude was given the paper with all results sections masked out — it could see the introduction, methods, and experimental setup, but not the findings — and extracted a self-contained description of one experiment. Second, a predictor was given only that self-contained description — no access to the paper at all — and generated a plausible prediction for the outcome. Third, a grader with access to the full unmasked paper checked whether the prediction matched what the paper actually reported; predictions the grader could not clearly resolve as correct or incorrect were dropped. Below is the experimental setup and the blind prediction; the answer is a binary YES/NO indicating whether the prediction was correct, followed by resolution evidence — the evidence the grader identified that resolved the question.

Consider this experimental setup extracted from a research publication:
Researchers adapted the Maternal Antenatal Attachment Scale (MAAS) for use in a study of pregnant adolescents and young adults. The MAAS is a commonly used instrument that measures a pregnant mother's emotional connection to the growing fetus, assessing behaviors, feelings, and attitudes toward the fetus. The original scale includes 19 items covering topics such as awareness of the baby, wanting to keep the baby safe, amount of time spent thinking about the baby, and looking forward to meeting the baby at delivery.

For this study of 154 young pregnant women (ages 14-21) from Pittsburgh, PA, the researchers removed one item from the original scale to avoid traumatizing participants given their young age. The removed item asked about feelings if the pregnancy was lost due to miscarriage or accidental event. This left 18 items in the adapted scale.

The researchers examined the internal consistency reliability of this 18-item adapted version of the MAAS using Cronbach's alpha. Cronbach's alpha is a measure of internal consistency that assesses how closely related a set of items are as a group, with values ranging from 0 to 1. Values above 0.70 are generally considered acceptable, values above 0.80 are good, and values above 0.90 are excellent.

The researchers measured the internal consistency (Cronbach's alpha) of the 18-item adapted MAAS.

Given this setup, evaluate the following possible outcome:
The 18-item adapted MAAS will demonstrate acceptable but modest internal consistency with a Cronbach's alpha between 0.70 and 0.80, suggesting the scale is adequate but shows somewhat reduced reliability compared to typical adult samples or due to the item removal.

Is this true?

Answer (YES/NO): YES